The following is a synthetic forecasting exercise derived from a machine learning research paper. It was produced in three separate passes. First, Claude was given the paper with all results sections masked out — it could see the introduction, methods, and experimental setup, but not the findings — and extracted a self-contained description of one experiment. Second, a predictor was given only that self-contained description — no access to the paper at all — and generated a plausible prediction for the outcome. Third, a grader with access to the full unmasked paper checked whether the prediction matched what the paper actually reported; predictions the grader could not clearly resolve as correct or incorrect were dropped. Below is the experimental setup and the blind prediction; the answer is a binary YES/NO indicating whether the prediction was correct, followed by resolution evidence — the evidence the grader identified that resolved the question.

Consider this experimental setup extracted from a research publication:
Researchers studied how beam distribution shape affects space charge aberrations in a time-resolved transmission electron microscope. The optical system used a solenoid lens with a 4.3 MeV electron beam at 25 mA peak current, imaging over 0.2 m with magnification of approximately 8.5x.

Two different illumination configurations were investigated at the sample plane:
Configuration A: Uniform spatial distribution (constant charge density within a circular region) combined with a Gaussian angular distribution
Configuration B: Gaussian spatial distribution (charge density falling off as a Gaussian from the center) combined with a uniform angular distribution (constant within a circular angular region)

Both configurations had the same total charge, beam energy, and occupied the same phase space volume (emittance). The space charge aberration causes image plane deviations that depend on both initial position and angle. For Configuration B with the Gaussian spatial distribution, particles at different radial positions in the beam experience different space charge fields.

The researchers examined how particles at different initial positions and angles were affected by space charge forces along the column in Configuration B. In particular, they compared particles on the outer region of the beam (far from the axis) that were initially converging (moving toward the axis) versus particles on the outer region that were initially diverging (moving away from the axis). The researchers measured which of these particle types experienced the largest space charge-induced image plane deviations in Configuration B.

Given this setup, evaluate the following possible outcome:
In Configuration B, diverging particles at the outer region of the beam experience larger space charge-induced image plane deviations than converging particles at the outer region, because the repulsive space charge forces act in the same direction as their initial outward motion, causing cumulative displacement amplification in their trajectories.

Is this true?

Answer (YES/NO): NO